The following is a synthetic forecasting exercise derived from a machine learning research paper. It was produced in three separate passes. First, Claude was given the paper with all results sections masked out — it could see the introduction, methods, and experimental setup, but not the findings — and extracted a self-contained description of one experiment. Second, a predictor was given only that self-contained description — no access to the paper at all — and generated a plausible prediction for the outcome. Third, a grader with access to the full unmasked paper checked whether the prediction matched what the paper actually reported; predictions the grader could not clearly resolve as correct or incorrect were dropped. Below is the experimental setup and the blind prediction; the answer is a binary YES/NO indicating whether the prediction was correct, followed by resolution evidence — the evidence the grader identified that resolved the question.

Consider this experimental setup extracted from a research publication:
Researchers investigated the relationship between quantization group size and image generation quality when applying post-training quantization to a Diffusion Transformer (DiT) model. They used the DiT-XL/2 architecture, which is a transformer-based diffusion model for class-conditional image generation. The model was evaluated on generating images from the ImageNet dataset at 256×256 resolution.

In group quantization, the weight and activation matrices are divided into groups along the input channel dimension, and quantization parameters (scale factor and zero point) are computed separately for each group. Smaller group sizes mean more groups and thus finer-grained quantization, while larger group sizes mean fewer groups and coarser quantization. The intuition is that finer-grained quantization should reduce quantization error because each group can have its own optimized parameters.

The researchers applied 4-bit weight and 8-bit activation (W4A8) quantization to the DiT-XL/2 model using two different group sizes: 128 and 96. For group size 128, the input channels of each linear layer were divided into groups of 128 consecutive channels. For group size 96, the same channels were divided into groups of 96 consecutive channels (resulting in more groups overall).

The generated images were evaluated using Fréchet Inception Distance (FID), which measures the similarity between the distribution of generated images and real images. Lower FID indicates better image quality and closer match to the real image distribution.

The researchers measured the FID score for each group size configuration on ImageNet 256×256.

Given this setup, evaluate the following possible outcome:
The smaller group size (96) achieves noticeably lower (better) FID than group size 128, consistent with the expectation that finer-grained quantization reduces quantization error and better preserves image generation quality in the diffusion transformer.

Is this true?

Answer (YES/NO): NO